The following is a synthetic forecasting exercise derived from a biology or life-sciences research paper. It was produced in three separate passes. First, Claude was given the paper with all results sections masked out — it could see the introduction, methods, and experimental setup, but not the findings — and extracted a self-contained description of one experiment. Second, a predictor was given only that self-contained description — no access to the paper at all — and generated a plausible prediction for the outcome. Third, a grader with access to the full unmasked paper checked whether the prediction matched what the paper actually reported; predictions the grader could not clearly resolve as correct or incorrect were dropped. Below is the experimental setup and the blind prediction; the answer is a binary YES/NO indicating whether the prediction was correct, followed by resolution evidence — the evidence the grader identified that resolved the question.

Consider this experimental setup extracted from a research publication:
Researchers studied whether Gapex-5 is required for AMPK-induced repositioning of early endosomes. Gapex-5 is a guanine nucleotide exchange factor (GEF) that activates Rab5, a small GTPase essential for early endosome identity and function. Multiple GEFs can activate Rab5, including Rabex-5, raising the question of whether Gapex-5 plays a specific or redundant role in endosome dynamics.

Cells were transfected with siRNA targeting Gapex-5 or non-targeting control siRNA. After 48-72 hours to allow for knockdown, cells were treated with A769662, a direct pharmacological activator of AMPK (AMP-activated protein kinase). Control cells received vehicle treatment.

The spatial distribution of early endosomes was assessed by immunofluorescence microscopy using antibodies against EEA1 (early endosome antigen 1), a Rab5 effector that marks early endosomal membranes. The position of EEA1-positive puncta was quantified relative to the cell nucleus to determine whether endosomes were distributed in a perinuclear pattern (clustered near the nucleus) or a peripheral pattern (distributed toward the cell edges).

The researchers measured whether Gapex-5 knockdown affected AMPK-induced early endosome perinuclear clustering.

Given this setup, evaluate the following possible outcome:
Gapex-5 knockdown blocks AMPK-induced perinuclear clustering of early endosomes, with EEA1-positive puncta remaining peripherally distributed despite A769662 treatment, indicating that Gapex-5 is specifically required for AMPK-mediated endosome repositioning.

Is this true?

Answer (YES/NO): YES